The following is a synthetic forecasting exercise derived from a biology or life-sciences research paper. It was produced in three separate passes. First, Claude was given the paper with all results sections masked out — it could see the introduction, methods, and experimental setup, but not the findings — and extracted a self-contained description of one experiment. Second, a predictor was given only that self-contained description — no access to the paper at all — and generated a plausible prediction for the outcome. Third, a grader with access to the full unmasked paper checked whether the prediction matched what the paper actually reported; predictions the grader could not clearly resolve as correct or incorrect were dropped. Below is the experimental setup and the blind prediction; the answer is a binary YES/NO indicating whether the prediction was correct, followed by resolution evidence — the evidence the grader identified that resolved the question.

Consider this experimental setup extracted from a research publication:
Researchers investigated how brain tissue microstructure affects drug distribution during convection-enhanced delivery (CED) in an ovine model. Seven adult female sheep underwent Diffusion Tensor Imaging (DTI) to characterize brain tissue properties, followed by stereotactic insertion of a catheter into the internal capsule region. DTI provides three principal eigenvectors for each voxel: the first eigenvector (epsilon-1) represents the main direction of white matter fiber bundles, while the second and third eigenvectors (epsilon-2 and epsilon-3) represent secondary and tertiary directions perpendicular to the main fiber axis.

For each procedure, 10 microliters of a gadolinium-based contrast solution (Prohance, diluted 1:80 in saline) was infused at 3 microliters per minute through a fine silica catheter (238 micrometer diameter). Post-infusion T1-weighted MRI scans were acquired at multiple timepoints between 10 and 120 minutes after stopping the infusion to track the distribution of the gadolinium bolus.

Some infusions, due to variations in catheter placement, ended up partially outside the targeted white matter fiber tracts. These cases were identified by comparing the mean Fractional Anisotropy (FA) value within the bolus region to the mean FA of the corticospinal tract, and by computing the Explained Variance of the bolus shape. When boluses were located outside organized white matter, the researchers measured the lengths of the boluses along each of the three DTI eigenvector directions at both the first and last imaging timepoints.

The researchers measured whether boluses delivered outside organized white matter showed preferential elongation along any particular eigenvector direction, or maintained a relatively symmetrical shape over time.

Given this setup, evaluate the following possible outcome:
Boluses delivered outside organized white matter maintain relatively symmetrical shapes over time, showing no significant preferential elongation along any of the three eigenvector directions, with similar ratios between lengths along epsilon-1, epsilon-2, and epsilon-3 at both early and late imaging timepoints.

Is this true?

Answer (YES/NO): YES